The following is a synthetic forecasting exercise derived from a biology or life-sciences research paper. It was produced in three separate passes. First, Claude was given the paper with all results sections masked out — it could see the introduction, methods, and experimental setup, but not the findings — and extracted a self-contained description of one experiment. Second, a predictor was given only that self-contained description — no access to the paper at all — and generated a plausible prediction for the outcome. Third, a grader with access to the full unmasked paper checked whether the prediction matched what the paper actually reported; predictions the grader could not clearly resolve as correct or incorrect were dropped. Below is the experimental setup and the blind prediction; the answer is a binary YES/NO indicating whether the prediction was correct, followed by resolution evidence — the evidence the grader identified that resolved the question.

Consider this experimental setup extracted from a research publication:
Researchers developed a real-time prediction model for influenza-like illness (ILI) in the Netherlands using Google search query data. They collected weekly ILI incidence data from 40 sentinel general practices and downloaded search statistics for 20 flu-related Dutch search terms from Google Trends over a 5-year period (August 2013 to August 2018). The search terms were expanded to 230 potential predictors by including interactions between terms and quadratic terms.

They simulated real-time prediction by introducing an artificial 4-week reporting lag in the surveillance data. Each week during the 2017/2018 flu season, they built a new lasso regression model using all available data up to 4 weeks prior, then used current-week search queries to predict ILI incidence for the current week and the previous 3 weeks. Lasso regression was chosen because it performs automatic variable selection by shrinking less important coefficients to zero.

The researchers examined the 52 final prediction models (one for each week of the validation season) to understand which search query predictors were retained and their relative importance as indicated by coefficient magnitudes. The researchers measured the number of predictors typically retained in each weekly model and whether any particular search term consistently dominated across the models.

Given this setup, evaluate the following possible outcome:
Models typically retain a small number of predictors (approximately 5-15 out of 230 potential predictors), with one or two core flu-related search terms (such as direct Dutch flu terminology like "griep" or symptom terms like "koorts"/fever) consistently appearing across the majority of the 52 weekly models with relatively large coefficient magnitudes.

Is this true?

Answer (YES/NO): NO